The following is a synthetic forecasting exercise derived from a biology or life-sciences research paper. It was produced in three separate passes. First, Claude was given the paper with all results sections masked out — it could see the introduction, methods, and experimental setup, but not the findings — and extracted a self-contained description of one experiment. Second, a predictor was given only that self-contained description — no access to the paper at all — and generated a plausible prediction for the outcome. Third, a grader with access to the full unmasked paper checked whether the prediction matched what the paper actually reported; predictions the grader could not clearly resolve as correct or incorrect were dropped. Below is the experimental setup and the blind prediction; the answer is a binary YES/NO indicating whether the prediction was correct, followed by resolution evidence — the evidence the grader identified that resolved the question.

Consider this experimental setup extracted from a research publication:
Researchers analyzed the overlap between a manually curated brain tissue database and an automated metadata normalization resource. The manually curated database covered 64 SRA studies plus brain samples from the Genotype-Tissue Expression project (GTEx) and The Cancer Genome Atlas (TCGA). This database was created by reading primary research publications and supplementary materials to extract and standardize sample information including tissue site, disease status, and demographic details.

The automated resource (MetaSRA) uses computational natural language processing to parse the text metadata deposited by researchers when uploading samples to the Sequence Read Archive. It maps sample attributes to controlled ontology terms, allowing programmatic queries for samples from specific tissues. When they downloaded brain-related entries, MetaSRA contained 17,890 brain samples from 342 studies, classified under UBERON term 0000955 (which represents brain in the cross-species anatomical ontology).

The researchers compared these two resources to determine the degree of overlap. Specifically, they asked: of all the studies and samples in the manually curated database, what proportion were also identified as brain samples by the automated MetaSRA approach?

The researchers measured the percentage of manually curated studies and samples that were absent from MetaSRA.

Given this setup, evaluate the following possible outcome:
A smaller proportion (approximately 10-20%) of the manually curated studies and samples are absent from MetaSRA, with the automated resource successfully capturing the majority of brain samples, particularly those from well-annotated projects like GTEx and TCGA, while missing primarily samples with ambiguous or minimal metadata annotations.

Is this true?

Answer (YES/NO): NO